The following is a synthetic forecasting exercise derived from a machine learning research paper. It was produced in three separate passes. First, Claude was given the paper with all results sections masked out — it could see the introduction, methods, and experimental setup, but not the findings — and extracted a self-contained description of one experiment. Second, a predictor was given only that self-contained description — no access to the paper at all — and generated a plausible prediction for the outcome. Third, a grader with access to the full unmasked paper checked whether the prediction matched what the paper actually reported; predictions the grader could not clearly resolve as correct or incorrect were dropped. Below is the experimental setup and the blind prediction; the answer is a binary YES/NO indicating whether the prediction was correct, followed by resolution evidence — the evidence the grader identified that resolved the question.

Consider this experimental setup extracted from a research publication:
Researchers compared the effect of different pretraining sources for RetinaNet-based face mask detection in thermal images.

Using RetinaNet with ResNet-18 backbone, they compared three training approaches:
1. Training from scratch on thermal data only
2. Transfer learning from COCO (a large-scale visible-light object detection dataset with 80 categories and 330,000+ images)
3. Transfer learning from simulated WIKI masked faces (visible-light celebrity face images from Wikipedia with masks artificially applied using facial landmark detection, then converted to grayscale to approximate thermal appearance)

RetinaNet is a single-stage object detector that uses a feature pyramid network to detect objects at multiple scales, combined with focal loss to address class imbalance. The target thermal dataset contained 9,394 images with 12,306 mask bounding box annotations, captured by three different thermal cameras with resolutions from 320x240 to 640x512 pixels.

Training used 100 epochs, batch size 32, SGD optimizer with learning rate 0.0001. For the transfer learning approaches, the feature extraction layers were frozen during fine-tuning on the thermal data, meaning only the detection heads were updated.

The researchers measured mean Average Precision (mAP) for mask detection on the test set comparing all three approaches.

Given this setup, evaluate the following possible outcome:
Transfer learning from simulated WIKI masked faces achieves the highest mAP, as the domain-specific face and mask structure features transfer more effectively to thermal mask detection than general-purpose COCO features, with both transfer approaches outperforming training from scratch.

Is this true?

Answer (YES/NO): NO